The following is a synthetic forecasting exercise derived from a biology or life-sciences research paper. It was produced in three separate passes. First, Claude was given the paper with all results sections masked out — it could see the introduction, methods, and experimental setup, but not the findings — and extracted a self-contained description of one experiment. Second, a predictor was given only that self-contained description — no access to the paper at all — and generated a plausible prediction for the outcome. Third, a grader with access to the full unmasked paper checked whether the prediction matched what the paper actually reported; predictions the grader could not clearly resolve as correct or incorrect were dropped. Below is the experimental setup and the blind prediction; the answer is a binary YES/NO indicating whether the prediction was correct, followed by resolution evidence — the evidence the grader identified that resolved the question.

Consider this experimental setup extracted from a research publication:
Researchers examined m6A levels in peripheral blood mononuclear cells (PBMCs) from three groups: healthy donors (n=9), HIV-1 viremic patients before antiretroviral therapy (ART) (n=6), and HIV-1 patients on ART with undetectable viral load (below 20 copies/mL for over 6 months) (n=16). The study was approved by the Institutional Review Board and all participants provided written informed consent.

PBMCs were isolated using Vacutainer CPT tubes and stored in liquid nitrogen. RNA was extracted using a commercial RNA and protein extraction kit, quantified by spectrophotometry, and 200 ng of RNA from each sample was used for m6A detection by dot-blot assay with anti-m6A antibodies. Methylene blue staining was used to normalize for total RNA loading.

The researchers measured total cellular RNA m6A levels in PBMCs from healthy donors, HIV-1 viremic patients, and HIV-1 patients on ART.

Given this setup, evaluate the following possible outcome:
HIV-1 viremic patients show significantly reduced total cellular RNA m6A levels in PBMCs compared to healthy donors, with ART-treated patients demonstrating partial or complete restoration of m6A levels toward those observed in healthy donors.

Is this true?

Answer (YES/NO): NO